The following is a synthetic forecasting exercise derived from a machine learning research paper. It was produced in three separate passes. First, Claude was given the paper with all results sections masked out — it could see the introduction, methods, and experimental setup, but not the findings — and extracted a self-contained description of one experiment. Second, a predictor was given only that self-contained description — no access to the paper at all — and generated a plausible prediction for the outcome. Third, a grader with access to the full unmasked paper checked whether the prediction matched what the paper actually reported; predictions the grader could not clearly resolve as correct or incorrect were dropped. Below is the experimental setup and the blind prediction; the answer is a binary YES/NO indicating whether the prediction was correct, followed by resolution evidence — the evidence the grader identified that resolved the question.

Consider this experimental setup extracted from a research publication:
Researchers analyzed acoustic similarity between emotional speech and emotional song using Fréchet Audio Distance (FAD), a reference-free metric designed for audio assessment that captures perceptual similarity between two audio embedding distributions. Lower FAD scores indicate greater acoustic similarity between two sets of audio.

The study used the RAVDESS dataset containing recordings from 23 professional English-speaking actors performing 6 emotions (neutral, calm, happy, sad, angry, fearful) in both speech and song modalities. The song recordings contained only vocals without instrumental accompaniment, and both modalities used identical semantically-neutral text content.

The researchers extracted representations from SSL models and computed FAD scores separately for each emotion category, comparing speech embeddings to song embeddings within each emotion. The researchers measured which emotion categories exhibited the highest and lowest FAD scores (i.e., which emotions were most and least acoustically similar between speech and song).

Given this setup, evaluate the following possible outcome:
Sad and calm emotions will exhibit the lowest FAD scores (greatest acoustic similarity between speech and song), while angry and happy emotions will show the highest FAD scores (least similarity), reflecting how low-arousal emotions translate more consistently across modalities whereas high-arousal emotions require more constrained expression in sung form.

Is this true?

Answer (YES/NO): NO